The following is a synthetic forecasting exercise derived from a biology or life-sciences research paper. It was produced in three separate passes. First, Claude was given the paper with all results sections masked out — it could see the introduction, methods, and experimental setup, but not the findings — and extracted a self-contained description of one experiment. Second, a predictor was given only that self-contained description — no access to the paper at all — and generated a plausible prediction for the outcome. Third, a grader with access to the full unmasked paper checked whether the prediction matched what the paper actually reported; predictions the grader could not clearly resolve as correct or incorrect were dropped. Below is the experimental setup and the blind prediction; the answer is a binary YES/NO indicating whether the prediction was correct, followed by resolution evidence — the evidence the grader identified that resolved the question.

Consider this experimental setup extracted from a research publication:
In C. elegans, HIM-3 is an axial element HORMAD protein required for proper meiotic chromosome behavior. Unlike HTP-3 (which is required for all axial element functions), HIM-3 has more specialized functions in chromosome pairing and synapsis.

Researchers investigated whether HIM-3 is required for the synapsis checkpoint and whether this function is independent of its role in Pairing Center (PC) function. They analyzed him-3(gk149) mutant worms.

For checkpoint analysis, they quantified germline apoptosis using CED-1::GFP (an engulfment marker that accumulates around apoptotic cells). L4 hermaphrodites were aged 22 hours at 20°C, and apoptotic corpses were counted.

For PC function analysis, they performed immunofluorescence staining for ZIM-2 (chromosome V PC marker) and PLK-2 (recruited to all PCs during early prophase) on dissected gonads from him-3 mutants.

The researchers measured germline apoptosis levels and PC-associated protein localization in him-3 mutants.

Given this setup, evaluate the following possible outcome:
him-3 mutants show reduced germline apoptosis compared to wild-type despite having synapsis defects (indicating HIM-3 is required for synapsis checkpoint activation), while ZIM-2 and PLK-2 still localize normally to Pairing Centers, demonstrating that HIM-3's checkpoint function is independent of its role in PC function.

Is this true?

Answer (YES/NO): NO